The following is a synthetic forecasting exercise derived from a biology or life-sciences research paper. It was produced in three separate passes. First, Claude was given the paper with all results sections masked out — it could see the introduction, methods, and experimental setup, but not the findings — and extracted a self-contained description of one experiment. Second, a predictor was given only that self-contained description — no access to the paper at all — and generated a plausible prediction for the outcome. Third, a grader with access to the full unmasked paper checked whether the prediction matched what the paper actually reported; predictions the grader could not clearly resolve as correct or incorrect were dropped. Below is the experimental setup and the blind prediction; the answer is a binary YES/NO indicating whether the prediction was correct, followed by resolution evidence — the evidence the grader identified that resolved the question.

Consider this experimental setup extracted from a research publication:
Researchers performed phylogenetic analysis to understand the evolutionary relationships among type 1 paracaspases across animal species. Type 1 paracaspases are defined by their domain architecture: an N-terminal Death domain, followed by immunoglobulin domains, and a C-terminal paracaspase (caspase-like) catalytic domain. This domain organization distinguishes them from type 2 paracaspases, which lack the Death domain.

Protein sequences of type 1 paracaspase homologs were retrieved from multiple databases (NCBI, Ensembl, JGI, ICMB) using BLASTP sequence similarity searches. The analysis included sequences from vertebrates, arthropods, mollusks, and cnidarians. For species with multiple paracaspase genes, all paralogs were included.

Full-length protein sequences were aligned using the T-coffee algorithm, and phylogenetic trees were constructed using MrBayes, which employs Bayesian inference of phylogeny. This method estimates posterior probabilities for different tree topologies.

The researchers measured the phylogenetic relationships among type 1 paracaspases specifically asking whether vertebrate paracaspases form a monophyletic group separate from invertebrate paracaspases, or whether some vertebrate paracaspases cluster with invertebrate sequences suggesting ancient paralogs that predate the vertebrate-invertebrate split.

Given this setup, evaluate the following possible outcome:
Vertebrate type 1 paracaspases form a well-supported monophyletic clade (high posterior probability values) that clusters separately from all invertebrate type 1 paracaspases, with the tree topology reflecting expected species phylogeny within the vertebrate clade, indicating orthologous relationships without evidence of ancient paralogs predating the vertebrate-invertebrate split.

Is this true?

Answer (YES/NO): NO